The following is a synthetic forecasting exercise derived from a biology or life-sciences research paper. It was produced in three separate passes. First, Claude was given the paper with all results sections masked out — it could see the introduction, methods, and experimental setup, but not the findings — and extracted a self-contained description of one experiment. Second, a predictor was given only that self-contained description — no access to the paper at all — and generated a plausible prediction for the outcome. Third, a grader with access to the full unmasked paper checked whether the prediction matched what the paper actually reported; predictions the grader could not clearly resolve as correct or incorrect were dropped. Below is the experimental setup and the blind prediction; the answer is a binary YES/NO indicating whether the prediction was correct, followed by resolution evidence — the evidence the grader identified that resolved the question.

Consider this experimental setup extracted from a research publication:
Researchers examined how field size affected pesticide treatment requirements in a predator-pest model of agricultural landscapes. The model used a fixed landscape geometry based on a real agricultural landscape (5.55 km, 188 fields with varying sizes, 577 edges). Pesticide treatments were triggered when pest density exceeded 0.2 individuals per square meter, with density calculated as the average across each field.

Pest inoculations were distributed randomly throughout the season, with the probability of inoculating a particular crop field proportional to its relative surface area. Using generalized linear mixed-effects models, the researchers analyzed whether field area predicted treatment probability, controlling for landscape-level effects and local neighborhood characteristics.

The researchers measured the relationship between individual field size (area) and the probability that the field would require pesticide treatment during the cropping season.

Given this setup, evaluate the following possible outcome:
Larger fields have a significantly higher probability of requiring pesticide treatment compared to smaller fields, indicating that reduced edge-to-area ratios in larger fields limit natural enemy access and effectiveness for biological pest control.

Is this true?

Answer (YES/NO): NO